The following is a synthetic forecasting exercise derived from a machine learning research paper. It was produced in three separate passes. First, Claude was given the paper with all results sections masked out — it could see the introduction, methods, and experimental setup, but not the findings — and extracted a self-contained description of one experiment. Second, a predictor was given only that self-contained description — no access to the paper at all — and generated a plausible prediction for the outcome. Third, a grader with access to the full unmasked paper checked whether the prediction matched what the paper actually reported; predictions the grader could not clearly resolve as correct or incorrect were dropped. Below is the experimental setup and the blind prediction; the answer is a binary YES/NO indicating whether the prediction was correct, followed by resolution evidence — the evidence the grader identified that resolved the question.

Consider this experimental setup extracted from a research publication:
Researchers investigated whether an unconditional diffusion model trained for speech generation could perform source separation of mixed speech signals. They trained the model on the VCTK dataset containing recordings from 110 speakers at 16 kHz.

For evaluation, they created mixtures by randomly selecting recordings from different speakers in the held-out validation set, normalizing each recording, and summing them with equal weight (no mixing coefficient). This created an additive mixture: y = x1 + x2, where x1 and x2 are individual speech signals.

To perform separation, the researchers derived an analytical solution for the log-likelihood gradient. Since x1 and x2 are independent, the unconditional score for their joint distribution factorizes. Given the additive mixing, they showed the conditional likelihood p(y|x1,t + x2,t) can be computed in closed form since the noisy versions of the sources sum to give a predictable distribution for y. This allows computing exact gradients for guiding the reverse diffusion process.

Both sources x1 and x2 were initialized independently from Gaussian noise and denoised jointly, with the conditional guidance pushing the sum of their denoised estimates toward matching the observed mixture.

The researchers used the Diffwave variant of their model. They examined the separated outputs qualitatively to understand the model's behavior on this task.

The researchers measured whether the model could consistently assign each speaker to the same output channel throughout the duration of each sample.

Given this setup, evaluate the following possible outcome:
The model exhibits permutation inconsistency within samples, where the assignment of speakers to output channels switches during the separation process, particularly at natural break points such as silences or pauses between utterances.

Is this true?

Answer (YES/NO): NO